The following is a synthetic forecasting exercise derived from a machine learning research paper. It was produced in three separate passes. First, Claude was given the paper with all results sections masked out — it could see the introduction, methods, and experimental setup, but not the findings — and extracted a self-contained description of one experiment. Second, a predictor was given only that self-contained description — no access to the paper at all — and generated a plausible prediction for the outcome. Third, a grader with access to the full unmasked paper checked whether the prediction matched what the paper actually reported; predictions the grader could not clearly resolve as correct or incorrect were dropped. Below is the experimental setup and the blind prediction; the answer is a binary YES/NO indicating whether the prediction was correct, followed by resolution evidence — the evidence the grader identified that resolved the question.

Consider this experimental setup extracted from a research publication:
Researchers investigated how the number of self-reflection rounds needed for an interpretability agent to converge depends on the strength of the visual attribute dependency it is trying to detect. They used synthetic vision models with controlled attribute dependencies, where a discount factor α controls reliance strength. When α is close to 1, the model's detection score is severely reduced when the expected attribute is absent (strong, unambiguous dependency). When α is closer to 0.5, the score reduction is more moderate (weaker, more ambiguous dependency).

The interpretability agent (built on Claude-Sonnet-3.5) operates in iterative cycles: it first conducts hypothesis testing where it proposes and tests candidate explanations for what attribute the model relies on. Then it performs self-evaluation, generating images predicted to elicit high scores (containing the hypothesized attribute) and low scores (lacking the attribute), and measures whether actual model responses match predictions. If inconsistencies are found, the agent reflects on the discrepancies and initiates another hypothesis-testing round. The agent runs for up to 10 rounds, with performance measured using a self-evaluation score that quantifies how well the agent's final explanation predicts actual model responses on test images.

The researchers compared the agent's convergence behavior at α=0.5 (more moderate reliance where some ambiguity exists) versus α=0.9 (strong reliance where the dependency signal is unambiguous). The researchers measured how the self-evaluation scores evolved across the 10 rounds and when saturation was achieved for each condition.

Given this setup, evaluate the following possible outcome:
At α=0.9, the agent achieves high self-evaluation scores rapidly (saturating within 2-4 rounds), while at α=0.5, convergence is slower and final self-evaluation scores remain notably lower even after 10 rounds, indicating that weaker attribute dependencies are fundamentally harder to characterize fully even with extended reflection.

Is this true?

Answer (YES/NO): YES